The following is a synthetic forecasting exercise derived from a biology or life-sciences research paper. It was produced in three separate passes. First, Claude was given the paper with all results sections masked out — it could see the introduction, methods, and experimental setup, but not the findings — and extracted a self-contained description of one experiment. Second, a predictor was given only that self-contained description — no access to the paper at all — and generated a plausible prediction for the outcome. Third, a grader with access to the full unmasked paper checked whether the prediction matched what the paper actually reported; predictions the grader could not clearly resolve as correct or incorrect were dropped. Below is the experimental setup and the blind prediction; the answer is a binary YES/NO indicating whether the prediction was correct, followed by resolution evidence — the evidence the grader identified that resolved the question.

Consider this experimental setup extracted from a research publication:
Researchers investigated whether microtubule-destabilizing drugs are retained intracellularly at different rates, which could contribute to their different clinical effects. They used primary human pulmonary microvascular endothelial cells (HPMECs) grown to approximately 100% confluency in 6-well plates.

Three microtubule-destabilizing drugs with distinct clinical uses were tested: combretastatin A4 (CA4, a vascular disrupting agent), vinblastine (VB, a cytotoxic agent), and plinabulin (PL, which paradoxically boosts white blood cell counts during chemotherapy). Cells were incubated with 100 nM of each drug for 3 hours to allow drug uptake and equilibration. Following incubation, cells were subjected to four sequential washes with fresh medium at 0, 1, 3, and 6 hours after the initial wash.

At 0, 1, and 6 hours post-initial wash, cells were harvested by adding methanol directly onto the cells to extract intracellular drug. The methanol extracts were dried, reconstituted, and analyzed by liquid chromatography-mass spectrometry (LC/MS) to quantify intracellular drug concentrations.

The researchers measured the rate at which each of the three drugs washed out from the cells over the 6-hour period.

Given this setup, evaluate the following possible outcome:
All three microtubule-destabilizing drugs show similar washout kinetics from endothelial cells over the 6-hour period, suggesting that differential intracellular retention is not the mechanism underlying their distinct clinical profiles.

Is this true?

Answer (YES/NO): NO